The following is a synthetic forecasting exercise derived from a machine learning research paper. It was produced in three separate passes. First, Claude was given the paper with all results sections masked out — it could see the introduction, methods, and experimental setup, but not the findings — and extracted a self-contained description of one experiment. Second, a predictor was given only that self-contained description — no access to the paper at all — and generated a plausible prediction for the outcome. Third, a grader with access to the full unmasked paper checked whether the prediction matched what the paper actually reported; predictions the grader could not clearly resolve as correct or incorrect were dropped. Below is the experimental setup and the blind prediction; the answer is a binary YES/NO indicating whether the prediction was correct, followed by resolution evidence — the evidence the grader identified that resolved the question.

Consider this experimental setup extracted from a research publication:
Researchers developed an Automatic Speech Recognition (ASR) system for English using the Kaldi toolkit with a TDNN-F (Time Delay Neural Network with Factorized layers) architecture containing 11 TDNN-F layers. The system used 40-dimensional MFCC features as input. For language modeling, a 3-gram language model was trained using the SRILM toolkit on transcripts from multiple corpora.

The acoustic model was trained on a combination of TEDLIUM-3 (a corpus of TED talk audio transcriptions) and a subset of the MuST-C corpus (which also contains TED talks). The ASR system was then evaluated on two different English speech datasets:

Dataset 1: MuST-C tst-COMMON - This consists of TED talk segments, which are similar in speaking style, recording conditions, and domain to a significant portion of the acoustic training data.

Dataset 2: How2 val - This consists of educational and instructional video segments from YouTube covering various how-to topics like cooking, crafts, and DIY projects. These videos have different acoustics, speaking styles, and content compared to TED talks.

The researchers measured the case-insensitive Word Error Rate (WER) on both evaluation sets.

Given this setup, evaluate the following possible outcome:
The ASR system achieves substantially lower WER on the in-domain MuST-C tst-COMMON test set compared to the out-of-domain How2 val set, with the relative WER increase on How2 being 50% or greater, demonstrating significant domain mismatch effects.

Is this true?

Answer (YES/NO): NO